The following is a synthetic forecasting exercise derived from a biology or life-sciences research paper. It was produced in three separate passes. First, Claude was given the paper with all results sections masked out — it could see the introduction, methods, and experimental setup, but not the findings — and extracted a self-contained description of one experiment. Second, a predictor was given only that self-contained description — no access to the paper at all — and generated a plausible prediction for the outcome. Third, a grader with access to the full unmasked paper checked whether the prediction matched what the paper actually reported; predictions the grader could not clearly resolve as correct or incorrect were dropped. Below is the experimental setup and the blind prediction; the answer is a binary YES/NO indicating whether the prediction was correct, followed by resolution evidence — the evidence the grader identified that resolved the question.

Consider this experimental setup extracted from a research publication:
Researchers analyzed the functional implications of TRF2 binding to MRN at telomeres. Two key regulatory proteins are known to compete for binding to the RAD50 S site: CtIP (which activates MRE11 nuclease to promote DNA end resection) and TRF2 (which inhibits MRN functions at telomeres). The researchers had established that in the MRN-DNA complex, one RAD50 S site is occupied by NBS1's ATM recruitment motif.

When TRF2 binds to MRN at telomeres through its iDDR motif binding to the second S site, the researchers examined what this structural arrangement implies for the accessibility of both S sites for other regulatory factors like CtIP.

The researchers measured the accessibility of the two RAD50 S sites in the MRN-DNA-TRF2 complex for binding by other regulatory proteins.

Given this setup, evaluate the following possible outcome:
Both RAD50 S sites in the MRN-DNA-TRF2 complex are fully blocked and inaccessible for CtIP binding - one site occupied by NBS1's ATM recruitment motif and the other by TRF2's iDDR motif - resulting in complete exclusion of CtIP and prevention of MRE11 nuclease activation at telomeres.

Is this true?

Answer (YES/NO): YES